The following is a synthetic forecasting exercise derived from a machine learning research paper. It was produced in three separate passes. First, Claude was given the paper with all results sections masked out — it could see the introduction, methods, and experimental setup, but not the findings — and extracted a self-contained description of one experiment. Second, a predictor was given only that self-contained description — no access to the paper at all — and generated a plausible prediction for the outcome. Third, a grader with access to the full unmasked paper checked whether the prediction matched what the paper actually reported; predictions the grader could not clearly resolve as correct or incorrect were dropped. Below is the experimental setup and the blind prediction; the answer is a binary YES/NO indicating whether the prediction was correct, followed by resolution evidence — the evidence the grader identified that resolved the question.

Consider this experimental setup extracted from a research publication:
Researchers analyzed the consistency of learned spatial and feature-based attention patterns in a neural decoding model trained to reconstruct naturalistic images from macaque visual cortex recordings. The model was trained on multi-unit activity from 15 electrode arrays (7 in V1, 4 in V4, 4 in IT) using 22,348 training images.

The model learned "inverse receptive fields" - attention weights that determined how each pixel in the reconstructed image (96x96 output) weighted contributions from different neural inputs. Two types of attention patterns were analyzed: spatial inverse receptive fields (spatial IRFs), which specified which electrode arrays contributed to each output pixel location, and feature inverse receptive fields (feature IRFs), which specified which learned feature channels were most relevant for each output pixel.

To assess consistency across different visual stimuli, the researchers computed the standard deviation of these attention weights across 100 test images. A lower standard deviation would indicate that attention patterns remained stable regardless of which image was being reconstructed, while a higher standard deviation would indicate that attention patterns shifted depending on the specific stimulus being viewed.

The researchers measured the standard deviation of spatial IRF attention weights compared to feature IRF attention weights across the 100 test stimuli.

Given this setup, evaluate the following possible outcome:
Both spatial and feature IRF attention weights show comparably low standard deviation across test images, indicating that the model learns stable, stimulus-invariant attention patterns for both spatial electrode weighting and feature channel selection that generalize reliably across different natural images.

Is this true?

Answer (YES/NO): NO